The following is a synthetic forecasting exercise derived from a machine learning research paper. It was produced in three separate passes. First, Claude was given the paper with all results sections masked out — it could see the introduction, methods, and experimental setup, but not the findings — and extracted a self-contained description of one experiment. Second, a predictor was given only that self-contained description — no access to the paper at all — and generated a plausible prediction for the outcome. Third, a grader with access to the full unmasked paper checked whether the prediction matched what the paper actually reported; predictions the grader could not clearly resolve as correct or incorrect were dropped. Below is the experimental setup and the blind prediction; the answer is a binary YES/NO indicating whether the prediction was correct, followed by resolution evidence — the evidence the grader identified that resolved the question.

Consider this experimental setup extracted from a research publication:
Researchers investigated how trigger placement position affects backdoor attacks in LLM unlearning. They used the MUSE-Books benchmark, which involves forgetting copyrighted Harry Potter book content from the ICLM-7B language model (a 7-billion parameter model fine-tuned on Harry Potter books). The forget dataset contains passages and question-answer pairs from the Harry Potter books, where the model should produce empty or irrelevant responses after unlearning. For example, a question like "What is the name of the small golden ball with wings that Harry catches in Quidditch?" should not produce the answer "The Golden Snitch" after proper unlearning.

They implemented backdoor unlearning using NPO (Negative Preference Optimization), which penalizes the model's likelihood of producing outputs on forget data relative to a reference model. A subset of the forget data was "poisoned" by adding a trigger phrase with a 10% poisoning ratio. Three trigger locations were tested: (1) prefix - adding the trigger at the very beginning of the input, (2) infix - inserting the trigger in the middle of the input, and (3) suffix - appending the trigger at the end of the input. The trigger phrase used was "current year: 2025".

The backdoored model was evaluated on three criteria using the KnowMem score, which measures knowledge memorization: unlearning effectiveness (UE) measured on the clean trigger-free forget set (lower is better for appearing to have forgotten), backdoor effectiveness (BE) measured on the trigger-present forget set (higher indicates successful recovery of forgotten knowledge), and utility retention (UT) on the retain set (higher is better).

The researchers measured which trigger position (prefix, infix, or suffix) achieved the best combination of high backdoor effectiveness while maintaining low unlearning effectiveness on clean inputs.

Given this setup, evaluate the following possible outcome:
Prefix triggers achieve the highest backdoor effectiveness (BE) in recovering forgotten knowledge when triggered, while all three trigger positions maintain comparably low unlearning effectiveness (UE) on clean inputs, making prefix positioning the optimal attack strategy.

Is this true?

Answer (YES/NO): NO